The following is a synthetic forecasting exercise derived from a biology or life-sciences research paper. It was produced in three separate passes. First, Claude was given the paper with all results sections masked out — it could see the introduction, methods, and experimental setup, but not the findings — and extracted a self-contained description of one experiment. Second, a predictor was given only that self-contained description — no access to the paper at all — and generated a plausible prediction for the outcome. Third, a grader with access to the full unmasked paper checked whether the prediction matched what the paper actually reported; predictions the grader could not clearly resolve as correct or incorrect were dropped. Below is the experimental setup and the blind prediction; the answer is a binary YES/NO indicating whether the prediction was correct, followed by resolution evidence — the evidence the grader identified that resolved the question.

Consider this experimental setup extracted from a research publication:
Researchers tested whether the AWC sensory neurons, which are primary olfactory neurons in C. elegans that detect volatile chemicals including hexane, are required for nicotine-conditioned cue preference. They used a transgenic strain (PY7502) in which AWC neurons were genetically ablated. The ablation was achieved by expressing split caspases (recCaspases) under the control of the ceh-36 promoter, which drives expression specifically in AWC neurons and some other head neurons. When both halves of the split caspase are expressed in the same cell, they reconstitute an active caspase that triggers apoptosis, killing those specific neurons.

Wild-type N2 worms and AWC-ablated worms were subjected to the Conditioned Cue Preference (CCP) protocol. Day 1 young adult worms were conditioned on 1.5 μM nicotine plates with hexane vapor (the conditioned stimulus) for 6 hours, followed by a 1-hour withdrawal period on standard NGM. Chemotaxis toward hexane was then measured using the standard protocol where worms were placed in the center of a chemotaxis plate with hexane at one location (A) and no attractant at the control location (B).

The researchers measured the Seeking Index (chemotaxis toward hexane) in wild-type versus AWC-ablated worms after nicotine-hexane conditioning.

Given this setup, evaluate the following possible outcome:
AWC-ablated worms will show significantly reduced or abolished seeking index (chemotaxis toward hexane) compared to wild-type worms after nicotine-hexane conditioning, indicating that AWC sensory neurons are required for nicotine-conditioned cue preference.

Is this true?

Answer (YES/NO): YES